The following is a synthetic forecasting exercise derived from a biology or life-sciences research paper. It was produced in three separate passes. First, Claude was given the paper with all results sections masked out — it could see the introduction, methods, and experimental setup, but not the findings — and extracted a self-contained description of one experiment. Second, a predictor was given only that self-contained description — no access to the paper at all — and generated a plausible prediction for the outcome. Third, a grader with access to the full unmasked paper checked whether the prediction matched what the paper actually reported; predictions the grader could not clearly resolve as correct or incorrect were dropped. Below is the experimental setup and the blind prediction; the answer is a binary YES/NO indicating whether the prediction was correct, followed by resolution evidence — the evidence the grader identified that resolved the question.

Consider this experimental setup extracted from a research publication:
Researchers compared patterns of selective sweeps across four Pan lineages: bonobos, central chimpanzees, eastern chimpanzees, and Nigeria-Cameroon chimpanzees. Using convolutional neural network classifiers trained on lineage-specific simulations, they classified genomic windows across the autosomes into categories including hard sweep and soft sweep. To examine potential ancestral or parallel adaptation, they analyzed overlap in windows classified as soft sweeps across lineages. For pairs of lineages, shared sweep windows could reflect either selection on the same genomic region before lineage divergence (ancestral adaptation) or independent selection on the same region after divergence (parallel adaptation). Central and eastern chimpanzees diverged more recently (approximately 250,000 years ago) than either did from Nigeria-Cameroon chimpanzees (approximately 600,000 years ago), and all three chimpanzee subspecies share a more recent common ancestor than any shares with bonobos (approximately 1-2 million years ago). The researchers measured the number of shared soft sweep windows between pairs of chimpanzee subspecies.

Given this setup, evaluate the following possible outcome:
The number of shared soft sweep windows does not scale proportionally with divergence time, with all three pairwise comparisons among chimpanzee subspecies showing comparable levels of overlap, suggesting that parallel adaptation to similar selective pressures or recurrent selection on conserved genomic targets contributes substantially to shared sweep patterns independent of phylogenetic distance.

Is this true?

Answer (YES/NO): NO